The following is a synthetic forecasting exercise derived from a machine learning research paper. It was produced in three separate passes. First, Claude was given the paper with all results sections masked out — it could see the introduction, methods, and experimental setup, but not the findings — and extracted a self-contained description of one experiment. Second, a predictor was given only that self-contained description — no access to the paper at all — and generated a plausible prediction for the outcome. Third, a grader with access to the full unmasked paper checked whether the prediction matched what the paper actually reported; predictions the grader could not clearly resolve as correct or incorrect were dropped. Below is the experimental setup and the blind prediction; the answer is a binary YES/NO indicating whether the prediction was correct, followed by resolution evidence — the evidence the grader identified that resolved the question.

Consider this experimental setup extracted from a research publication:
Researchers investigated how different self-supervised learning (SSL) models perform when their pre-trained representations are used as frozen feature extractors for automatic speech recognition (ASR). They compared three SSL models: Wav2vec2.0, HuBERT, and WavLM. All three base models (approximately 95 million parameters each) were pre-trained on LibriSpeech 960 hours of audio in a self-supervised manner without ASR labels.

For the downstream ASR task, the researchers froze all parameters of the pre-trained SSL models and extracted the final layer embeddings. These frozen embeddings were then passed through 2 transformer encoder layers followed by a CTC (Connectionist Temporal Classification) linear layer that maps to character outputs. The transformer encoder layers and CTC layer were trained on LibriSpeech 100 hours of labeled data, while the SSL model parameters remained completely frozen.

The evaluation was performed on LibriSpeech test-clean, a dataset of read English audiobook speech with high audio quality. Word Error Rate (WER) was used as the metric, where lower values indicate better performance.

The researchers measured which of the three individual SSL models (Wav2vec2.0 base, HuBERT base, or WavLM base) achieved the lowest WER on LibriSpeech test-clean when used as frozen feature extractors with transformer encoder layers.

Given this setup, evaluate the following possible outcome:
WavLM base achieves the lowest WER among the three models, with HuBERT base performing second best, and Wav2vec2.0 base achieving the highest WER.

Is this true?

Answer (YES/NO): YES